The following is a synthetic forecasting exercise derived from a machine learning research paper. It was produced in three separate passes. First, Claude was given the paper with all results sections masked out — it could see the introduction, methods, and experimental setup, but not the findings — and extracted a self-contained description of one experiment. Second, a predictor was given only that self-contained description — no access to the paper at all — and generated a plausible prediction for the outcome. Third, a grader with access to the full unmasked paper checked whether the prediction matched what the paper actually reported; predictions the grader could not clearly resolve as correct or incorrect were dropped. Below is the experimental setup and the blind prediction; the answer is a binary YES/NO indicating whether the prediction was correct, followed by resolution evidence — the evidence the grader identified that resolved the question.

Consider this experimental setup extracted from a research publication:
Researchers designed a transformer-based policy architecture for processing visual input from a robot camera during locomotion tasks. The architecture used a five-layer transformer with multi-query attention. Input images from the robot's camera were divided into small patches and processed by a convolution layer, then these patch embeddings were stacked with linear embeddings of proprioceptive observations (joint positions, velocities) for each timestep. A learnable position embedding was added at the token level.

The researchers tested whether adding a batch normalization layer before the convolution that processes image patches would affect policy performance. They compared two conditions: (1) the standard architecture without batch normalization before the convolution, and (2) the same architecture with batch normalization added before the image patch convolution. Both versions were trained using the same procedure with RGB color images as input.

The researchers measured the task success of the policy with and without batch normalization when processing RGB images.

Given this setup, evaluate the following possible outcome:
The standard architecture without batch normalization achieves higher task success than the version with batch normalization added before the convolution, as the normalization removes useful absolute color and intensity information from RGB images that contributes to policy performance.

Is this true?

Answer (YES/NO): NO